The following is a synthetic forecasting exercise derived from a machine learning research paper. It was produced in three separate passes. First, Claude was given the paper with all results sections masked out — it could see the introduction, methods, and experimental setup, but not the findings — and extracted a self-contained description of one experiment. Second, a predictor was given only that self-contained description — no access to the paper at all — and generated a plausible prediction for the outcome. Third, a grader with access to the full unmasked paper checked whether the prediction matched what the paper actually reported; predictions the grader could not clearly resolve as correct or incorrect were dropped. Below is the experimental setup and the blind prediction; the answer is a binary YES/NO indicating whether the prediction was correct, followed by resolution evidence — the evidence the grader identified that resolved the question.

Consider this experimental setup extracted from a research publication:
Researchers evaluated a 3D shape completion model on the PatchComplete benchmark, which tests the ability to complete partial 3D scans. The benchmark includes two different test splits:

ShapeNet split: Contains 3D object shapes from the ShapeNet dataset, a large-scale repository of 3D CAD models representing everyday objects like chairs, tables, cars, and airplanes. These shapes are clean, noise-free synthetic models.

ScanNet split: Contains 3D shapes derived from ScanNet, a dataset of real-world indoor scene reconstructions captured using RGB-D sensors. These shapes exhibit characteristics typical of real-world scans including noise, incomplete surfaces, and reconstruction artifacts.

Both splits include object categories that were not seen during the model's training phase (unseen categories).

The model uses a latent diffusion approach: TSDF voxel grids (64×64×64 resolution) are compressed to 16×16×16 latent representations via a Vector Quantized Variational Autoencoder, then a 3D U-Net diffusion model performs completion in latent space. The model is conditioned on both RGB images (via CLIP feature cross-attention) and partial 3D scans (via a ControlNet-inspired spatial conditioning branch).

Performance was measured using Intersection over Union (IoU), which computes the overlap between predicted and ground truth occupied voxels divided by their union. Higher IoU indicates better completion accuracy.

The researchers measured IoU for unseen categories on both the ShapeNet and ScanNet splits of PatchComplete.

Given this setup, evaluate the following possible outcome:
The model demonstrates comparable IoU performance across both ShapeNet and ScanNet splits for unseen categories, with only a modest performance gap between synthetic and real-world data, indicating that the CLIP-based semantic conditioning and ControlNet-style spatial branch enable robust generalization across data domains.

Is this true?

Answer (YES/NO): NO